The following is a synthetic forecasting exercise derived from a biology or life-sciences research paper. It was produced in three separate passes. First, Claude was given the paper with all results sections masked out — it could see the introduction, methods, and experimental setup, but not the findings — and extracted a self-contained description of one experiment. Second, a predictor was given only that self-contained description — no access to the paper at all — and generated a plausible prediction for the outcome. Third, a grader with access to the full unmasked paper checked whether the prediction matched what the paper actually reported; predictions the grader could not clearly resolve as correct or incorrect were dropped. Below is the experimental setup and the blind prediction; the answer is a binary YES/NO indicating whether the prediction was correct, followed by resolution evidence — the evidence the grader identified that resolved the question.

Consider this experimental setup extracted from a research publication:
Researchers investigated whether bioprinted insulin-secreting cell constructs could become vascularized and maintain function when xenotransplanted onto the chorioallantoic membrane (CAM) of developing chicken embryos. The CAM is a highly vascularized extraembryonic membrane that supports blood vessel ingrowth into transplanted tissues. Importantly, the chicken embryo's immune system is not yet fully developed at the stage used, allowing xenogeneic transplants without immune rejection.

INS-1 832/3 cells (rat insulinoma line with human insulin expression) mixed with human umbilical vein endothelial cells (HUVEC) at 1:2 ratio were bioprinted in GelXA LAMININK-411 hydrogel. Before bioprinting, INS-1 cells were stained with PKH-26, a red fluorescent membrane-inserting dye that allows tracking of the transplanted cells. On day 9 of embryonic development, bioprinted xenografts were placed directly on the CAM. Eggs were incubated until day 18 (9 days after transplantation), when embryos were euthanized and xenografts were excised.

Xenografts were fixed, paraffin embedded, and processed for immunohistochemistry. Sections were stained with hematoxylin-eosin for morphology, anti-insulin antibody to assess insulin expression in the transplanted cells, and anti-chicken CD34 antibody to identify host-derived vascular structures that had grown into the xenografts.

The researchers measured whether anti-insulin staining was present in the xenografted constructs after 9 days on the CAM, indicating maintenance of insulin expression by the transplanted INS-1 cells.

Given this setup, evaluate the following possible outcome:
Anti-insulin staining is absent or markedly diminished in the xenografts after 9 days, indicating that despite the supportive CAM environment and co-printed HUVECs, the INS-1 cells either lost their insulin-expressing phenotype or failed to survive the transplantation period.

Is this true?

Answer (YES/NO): NO